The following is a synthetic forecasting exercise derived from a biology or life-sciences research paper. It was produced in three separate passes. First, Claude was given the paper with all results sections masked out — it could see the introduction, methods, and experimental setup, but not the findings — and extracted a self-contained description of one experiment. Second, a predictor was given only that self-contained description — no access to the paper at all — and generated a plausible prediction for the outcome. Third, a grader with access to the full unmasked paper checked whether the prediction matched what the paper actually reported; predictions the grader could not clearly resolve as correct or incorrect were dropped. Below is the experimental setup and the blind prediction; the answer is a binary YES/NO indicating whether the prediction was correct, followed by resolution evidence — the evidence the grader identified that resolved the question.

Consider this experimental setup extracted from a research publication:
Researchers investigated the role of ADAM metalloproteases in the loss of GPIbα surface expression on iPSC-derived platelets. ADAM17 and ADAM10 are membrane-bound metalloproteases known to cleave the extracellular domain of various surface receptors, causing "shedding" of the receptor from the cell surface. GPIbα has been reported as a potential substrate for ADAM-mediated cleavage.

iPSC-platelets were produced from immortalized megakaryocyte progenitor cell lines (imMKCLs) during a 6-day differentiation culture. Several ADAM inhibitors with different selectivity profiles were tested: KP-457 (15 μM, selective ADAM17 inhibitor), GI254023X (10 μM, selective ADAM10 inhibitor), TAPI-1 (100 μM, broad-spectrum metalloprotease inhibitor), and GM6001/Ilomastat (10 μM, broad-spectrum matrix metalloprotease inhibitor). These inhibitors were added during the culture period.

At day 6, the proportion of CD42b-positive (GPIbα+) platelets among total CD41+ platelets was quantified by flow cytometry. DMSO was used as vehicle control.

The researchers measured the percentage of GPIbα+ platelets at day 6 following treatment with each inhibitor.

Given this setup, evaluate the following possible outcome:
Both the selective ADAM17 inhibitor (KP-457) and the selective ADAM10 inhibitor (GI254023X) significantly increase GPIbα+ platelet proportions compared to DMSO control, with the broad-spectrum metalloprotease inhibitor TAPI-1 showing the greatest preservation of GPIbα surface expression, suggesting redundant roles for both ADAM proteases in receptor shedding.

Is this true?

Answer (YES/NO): NO